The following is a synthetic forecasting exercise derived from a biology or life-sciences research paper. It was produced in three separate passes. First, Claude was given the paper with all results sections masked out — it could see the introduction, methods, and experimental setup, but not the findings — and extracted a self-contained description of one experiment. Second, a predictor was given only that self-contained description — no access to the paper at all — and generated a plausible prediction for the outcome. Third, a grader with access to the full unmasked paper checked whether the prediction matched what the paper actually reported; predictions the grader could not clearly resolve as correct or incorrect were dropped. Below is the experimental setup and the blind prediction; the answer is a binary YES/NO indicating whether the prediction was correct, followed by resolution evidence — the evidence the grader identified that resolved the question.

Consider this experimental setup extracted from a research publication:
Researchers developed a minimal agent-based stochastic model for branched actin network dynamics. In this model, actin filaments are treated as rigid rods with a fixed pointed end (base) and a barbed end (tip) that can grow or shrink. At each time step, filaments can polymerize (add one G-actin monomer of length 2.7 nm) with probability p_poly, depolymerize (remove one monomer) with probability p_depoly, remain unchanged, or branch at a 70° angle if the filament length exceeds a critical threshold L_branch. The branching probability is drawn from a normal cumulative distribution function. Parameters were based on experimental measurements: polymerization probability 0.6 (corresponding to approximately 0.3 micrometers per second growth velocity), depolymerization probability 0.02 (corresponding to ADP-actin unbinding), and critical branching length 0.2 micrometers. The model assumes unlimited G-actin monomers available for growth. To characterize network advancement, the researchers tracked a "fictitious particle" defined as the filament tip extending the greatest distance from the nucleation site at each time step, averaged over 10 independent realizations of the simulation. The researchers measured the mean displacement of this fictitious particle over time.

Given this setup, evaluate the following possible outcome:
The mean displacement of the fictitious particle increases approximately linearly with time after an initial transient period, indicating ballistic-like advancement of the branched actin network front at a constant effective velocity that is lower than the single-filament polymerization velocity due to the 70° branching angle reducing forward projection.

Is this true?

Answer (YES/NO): NO